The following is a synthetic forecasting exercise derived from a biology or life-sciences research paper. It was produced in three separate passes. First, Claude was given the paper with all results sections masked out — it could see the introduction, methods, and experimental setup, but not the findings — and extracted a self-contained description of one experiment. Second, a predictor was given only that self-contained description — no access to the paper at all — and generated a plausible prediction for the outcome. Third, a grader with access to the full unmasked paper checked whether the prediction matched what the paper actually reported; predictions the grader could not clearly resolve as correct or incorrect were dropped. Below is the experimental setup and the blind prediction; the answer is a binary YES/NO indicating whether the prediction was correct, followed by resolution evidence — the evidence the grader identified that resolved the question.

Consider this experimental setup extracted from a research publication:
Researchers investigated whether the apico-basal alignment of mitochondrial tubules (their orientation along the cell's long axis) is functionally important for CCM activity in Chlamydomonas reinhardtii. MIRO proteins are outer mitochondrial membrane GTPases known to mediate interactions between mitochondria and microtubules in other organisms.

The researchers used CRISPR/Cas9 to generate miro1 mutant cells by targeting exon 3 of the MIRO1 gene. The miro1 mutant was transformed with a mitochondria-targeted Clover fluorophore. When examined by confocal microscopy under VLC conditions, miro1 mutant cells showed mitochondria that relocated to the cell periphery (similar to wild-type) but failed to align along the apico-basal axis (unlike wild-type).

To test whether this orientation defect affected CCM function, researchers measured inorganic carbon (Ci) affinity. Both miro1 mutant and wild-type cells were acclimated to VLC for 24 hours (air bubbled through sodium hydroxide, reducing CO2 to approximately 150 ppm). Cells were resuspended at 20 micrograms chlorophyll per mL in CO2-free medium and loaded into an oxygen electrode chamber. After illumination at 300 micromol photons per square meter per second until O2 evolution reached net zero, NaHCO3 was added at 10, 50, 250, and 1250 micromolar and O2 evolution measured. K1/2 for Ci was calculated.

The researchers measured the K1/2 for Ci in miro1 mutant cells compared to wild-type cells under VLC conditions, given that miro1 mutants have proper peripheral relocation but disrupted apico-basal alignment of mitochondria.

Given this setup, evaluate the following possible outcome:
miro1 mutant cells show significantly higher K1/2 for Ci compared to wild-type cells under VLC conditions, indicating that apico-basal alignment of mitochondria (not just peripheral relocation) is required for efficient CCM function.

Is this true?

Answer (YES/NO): NO